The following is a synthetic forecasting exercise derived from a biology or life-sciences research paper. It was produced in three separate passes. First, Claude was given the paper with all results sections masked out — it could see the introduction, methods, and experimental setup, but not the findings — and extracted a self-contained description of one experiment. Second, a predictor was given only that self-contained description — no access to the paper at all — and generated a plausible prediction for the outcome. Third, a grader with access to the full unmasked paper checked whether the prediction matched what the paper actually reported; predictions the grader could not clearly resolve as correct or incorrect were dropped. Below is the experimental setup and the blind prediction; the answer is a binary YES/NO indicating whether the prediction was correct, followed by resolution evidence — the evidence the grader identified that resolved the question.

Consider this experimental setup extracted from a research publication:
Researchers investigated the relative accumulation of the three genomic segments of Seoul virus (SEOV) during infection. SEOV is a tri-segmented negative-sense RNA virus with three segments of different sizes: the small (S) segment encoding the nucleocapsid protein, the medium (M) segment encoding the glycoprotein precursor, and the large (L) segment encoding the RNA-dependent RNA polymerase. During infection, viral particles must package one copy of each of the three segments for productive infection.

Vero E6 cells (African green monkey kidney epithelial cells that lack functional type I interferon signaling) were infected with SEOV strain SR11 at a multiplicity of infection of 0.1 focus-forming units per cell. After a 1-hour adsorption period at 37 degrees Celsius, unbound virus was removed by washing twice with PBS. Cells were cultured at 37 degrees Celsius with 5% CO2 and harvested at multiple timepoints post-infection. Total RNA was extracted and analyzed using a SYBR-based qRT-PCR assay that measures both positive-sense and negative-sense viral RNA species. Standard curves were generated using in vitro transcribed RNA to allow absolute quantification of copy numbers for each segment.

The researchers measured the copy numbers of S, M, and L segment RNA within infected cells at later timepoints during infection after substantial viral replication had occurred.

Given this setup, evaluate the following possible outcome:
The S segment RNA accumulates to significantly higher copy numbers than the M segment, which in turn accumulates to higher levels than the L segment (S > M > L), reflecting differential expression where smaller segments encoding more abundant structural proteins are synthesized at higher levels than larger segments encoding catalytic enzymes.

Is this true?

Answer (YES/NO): NO